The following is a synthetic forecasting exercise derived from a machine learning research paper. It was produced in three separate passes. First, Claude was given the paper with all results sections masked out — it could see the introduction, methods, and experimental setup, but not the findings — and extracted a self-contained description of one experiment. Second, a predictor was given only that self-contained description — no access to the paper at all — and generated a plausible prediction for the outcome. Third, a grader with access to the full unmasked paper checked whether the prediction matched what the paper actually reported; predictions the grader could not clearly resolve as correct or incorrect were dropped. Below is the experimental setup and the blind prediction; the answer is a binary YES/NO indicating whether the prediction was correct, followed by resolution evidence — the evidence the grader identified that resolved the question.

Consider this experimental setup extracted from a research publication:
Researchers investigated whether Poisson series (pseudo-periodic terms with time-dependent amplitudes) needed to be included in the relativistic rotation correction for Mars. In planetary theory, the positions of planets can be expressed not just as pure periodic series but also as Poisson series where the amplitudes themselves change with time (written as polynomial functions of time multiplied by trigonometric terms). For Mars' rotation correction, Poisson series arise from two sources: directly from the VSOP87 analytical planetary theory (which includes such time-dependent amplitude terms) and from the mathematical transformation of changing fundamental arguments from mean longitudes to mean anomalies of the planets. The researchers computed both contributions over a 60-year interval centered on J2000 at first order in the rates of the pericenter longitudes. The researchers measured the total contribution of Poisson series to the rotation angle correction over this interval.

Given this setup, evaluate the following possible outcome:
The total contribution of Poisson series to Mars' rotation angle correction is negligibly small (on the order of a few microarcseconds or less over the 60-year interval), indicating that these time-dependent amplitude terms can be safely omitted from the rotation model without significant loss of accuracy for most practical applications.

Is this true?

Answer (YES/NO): NO